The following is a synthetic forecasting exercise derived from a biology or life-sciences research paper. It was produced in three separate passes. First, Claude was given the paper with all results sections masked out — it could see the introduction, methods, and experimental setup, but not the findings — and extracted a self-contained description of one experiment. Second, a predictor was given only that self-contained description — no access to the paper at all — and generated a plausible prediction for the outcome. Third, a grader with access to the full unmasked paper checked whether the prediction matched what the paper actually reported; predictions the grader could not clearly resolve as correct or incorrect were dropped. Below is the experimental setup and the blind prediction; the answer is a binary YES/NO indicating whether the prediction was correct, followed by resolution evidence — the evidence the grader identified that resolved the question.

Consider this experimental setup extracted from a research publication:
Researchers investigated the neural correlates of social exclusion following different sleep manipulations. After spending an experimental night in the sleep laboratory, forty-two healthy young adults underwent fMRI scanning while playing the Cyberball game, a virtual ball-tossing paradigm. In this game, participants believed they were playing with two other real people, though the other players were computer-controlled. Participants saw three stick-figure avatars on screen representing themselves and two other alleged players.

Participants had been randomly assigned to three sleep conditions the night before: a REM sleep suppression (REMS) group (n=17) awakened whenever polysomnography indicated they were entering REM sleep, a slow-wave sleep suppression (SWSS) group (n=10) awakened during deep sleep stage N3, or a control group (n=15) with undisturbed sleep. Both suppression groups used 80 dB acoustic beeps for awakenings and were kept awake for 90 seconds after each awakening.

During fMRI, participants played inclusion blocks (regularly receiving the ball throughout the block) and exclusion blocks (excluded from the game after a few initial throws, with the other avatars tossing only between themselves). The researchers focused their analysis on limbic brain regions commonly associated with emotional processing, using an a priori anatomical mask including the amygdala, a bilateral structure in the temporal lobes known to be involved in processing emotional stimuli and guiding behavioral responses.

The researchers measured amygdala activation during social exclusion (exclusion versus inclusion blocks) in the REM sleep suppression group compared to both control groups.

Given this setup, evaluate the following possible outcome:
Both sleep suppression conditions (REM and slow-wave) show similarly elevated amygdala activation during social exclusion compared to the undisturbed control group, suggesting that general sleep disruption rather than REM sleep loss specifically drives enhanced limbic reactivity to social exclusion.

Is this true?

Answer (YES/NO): NO